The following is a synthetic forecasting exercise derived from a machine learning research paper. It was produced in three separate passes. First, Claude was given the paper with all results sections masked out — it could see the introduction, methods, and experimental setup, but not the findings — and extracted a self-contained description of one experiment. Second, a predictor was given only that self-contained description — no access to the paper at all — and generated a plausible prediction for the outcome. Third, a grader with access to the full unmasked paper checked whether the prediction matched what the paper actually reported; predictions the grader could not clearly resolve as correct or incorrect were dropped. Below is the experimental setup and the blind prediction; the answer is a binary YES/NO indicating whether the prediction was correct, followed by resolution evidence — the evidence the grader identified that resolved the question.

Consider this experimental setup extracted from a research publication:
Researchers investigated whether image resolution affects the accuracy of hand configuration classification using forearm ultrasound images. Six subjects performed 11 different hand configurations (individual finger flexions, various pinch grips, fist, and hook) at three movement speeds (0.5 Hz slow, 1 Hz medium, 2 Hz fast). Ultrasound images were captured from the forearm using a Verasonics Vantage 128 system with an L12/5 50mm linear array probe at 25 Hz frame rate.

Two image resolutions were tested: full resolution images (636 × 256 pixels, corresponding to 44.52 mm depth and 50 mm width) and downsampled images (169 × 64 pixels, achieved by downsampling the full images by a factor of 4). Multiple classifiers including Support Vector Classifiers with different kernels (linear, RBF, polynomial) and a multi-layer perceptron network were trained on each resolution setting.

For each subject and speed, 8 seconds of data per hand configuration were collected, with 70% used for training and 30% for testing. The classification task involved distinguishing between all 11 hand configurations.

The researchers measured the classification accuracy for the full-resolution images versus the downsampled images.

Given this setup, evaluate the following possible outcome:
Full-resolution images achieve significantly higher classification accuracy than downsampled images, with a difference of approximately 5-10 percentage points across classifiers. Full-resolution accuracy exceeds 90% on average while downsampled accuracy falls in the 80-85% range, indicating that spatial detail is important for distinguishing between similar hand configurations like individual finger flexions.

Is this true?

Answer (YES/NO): NO